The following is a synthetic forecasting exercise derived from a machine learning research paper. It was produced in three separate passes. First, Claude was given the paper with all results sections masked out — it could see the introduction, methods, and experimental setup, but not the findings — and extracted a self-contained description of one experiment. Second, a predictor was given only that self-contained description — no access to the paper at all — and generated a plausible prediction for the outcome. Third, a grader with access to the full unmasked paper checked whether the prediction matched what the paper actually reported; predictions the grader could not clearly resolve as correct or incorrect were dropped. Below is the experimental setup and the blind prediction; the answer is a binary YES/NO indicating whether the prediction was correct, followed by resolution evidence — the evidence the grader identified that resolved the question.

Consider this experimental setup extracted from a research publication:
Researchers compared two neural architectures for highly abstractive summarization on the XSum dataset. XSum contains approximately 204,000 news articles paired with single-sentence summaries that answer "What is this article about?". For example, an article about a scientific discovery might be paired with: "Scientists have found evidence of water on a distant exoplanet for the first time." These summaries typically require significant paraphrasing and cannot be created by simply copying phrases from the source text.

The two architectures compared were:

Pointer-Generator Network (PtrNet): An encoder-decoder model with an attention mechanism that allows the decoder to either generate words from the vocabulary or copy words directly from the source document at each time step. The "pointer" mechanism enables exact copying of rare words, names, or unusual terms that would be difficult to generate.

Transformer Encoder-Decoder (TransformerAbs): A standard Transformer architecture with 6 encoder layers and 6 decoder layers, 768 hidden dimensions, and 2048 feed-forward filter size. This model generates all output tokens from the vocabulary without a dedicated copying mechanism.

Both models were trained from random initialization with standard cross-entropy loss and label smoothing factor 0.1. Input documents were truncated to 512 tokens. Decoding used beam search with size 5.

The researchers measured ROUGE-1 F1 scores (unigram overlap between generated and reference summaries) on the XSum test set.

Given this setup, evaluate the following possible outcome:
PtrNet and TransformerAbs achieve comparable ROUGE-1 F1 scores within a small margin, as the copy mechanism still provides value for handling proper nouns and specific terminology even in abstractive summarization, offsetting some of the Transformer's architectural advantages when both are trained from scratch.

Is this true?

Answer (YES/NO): NO